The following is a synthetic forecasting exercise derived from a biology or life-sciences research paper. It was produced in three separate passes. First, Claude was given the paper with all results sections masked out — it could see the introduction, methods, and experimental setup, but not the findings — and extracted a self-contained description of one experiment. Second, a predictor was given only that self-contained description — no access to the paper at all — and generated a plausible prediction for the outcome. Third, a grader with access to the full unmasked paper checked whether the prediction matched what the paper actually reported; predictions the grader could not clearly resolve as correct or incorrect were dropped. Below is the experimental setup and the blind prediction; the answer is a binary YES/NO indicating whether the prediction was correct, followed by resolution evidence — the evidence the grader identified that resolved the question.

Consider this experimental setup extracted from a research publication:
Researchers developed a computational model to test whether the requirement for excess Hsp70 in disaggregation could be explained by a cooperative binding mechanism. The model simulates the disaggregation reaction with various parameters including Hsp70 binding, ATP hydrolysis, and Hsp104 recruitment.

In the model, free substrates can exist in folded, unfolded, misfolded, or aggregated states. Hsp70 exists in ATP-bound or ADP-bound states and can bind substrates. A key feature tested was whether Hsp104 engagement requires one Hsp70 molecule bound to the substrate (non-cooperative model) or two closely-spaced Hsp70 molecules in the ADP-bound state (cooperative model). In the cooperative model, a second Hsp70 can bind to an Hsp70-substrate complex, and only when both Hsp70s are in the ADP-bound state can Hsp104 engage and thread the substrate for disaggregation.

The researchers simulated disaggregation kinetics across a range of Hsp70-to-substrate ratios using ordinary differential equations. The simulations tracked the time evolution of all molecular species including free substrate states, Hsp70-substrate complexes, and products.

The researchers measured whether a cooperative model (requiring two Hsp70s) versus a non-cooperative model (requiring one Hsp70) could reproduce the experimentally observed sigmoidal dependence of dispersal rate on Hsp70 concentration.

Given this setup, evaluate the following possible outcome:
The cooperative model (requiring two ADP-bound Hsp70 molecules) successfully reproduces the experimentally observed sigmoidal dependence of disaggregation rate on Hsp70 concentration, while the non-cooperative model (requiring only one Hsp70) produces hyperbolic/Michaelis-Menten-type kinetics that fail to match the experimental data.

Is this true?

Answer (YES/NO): YES